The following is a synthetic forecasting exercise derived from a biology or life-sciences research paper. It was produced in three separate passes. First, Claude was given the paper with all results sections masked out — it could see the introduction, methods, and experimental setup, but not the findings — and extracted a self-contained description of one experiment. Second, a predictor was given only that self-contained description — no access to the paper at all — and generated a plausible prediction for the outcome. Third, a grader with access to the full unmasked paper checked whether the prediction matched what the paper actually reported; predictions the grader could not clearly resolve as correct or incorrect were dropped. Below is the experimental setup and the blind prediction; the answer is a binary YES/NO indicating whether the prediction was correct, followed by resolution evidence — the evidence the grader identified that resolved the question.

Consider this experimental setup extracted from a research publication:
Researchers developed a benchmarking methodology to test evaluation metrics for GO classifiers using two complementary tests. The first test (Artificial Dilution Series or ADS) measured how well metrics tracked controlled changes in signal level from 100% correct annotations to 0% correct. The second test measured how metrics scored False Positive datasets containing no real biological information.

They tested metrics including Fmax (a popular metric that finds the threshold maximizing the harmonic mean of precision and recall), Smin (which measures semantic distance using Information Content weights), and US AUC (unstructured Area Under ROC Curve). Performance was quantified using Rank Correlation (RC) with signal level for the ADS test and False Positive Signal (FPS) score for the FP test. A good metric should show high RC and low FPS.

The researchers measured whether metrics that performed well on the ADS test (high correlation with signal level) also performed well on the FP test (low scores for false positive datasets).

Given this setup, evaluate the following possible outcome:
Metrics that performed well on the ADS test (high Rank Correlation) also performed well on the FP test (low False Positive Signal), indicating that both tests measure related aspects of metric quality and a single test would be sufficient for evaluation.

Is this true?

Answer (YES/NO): NO